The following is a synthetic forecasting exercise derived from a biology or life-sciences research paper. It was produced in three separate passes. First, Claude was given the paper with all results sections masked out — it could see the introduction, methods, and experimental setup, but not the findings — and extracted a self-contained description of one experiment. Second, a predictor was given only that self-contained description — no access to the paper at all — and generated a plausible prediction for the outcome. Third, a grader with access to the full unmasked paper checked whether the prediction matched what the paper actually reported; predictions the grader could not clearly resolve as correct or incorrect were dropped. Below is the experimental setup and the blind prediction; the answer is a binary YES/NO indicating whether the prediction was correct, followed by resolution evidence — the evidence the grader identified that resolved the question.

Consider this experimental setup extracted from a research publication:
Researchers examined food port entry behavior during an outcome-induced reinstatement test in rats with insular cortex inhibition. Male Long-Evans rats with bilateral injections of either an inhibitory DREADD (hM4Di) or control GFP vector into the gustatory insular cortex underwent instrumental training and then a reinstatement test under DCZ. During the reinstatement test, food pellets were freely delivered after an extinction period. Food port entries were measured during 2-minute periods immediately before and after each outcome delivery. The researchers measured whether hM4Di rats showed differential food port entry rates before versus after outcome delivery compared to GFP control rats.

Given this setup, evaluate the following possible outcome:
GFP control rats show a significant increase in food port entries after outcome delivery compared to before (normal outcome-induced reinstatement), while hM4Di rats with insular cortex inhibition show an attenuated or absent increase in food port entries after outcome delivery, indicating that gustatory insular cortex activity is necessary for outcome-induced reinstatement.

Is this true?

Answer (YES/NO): NO